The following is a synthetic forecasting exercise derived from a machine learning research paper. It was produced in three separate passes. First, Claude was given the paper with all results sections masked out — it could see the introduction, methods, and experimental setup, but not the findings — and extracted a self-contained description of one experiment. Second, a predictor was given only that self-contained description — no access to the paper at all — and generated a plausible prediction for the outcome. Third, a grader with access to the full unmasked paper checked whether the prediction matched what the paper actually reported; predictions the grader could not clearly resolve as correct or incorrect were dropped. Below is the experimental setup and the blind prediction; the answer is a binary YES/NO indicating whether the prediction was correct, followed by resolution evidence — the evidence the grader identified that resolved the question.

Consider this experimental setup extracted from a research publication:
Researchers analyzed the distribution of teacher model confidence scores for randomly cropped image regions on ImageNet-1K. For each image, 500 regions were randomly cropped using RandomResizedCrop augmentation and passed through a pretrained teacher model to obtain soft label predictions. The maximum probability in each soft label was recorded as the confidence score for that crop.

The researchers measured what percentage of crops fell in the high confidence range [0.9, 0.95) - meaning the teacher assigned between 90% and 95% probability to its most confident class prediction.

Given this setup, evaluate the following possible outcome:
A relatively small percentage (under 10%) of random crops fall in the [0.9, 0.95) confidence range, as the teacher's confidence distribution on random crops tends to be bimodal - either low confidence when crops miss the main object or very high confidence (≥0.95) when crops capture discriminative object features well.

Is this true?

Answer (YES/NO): NO